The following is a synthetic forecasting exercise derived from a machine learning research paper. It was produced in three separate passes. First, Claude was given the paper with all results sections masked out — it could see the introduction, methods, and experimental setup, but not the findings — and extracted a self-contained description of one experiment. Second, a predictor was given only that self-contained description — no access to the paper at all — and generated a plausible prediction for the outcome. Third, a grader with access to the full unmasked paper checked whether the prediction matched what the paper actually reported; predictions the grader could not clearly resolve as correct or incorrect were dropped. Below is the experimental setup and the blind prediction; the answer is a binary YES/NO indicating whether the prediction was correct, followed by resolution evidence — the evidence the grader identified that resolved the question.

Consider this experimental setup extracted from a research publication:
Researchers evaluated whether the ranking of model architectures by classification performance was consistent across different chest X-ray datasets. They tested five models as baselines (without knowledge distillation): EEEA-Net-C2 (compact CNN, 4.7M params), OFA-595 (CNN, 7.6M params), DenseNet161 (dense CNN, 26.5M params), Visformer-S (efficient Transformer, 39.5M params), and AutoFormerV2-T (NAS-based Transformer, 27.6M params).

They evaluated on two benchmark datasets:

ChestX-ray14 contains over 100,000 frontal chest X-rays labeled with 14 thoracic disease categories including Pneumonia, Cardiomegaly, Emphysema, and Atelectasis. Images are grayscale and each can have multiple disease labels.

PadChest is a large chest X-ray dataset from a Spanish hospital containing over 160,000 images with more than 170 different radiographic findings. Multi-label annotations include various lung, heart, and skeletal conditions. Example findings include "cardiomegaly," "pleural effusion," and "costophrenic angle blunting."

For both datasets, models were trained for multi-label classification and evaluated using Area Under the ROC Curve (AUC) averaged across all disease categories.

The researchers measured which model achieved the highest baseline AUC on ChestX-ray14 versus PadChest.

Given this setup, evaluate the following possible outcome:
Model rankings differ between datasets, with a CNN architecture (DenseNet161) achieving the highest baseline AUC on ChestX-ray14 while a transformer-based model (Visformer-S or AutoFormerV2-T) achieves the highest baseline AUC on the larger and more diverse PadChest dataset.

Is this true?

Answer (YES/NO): YES